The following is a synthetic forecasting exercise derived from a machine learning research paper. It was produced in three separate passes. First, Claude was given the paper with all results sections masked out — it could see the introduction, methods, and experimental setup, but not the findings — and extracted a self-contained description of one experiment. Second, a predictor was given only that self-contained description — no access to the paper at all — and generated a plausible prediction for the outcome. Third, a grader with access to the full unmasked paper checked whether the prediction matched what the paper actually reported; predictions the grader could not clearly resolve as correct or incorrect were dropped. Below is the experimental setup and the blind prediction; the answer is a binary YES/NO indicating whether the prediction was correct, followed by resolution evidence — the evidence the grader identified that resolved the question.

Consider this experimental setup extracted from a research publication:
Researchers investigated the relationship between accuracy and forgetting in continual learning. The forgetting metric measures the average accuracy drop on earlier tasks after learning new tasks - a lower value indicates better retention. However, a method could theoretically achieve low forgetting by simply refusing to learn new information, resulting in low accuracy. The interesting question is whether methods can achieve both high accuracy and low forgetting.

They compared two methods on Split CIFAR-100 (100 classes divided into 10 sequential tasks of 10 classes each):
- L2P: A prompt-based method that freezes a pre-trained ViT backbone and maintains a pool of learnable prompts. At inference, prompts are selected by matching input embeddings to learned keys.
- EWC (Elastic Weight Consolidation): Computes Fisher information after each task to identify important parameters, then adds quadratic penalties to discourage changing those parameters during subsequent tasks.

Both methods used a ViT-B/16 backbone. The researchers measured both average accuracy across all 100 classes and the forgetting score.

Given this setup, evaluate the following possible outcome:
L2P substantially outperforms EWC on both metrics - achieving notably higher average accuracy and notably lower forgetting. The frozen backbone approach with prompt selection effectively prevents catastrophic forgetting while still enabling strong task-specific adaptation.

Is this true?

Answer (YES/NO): YES